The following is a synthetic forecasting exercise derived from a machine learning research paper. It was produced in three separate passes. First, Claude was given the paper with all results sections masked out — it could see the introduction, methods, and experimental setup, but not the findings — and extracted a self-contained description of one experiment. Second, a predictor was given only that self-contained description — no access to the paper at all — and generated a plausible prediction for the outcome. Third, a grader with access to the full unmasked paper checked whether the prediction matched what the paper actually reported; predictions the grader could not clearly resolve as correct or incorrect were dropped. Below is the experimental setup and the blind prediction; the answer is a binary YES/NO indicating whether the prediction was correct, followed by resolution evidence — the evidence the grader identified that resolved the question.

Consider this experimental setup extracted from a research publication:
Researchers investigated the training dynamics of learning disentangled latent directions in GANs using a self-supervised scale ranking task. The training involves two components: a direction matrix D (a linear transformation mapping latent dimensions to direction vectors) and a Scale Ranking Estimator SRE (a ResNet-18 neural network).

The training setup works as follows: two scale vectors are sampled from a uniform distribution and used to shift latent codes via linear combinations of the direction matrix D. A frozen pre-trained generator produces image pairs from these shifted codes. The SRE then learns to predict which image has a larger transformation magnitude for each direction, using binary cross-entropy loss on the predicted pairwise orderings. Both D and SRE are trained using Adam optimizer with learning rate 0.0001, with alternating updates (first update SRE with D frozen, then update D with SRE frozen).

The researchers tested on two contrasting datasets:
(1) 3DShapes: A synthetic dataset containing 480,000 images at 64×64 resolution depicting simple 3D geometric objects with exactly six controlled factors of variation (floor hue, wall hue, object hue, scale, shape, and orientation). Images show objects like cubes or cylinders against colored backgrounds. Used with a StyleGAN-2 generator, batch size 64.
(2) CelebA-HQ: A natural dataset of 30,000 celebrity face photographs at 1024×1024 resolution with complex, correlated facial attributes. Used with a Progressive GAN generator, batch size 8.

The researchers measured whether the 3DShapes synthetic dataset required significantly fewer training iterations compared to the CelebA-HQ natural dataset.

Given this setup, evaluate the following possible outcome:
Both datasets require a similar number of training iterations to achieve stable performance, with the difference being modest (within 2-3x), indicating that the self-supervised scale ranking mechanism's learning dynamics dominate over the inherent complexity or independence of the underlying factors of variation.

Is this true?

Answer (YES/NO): NO